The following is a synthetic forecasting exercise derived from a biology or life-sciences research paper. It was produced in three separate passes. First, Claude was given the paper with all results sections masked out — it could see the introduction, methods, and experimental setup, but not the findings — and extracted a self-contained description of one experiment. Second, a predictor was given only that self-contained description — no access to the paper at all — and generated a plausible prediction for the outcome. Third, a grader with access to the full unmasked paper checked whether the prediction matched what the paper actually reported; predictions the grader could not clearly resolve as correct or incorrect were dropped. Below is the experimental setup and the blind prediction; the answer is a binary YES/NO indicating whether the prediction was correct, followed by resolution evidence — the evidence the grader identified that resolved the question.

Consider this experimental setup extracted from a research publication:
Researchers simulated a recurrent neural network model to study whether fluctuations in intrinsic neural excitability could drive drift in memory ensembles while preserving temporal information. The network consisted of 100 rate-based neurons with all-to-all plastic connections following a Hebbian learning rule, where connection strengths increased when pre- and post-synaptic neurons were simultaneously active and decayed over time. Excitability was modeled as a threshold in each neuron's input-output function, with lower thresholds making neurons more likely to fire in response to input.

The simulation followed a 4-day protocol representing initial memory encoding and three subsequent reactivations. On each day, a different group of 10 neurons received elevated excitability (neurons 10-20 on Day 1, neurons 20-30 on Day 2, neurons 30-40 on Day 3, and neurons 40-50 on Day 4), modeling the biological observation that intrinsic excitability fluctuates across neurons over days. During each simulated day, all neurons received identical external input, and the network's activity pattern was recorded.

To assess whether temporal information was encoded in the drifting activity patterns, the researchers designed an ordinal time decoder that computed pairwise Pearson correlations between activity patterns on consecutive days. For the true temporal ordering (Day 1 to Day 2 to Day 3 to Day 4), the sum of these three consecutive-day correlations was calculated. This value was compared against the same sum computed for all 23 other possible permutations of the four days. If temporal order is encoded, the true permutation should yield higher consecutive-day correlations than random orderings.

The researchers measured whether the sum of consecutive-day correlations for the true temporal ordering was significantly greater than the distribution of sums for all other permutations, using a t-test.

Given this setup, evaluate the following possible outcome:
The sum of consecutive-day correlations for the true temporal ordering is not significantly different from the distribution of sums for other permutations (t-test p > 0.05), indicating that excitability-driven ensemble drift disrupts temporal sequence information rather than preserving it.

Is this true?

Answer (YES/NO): NO